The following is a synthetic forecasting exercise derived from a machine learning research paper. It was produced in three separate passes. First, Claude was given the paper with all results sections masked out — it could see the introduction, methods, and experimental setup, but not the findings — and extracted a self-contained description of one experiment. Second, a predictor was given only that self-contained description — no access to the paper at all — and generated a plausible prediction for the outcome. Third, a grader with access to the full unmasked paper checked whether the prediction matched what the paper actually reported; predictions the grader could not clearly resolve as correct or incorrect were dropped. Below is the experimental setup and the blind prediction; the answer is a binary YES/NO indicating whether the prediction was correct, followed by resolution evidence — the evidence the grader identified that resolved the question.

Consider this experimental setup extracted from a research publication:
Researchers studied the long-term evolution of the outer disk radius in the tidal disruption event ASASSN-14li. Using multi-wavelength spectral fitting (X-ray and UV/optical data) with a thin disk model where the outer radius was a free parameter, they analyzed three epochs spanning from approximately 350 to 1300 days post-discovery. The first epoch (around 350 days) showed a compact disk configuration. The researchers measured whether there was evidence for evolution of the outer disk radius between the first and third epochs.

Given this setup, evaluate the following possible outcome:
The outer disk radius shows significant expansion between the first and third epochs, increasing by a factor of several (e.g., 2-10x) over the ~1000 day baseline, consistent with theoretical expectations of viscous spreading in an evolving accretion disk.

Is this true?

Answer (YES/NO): NO